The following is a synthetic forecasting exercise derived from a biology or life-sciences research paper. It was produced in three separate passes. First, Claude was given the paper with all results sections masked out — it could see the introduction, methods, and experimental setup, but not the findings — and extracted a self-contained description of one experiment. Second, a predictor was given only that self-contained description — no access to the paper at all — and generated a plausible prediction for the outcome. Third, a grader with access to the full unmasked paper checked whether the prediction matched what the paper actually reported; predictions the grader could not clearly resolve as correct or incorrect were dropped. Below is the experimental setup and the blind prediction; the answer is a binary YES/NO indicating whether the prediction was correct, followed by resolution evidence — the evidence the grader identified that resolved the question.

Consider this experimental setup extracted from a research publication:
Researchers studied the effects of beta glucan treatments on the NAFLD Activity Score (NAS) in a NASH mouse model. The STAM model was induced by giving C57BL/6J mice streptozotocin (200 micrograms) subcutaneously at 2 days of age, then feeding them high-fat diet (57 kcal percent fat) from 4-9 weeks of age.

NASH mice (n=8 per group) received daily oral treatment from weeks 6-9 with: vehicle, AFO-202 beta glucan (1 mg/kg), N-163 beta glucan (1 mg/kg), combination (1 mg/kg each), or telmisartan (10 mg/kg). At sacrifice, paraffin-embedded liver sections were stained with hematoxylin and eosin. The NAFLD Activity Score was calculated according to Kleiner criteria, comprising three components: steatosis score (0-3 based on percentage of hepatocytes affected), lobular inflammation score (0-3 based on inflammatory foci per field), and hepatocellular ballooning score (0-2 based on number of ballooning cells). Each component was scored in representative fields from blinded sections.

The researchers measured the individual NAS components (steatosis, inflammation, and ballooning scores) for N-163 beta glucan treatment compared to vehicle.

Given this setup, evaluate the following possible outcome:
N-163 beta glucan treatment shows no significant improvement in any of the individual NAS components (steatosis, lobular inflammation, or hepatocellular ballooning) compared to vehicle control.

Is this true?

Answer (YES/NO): NO